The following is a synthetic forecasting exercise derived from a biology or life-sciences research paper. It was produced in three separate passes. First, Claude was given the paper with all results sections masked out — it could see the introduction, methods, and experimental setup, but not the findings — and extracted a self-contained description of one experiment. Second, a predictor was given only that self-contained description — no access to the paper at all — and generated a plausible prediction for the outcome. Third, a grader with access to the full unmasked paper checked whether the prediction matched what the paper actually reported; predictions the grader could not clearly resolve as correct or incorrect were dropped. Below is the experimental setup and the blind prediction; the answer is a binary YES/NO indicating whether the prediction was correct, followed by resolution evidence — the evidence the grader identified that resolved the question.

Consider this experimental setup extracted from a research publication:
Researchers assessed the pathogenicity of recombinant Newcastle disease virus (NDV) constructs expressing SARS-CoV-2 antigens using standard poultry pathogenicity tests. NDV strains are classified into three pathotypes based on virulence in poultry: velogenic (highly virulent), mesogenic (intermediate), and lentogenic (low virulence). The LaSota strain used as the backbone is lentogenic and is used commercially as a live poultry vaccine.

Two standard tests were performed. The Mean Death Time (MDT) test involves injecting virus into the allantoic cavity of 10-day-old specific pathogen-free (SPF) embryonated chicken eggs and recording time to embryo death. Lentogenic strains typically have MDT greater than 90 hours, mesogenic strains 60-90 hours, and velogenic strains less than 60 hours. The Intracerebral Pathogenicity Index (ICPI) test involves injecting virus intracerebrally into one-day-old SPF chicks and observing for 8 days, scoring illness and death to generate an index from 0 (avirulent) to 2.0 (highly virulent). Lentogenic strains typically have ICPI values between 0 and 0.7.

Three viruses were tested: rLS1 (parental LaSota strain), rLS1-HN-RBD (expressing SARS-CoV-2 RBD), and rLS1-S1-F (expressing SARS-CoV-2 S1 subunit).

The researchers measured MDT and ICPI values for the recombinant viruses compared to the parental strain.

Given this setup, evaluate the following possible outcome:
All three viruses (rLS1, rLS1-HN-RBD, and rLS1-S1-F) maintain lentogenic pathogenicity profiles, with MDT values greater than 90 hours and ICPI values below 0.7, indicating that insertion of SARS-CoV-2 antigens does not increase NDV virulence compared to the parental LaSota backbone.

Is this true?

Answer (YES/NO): YES